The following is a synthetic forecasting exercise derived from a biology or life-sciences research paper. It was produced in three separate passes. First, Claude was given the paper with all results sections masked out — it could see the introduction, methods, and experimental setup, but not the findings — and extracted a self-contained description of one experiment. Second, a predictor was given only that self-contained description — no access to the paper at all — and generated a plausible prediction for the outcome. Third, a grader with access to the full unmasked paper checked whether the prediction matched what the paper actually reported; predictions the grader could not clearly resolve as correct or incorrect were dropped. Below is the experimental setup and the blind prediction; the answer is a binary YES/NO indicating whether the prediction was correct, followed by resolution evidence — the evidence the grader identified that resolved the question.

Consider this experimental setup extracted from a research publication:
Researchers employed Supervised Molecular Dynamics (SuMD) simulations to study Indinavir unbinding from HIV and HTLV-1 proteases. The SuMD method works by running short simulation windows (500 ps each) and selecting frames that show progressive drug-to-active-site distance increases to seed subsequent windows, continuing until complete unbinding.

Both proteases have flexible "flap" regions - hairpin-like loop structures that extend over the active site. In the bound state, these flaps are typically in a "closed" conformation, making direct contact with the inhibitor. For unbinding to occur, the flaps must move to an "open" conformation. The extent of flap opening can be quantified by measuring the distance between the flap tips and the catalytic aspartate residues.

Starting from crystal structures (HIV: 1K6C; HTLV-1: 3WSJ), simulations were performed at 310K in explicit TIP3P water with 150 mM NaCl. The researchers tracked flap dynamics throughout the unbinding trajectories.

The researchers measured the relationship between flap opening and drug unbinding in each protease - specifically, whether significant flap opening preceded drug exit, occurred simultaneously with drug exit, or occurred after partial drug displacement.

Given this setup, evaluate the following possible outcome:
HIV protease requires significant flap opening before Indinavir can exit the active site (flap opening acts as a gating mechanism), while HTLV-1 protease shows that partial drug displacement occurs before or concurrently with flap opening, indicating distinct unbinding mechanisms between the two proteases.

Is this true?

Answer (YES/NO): NO